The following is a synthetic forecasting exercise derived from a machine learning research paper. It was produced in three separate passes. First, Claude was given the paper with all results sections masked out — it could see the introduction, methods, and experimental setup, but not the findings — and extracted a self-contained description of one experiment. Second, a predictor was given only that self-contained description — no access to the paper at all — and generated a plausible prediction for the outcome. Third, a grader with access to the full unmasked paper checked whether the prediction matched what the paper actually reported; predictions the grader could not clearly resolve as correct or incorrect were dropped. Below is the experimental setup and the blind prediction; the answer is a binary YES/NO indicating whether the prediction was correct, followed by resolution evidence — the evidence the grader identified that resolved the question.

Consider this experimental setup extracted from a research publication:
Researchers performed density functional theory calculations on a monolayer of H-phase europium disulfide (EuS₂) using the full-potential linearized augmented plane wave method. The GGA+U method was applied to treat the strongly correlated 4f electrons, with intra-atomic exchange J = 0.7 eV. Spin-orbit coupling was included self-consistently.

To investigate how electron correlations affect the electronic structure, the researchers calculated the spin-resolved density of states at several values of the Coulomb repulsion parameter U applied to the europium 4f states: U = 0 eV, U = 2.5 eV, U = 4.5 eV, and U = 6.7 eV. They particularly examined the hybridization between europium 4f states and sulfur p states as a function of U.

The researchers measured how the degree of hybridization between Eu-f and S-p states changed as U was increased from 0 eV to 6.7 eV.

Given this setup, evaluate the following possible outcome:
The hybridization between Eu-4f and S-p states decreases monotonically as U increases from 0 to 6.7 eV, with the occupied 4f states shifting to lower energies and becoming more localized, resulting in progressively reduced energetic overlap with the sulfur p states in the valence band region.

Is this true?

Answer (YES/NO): NO